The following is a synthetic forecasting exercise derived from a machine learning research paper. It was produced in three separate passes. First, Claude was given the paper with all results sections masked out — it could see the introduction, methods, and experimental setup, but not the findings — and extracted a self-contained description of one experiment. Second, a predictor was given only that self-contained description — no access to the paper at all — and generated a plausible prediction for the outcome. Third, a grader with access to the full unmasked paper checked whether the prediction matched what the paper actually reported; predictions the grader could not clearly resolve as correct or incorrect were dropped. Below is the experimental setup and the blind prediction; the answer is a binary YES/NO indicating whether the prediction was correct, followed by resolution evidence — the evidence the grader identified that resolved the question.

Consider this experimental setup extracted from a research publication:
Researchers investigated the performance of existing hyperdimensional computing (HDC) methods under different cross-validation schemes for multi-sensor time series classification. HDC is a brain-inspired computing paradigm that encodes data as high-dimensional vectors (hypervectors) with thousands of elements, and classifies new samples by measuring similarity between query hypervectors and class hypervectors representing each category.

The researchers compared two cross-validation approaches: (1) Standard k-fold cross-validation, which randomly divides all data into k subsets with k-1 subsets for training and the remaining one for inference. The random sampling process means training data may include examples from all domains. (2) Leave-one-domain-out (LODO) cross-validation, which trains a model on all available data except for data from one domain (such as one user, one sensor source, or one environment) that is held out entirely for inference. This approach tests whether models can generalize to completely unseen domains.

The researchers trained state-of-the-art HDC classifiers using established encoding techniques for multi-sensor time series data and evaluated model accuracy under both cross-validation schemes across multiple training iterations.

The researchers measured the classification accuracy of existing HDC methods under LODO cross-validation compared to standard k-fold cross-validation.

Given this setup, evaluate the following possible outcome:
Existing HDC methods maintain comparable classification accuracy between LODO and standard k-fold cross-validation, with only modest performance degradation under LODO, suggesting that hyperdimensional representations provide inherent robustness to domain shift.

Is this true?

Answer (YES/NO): NO